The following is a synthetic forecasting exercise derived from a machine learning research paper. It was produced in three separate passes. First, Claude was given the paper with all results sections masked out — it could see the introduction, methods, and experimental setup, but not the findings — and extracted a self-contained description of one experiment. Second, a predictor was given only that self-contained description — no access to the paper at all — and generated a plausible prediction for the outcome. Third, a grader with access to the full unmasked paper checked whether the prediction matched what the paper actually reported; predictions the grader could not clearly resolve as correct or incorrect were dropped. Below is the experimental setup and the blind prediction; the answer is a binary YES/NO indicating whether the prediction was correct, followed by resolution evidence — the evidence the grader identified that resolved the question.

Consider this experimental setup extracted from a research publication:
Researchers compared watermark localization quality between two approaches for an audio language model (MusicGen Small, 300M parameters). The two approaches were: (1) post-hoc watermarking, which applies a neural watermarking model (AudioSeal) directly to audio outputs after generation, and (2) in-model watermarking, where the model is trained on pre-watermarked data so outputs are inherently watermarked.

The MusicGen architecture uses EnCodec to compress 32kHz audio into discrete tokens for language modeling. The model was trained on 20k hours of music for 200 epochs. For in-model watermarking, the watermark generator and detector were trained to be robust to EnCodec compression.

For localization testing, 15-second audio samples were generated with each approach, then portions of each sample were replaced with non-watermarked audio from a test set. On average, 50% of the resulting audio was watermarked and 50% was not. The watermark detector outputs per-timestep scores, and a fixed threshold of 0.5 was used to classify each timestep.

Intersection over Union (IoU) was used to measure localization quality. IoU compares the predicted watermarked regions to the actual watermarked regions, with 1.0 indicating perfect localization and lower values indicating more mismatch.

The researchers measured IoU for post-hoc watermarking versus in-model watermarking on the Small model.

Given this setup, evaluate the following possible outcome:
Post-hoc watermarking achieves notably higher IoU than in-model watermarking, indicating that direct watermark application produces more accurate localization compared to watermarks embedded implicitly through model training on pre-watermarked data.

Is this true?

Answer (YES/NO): YES